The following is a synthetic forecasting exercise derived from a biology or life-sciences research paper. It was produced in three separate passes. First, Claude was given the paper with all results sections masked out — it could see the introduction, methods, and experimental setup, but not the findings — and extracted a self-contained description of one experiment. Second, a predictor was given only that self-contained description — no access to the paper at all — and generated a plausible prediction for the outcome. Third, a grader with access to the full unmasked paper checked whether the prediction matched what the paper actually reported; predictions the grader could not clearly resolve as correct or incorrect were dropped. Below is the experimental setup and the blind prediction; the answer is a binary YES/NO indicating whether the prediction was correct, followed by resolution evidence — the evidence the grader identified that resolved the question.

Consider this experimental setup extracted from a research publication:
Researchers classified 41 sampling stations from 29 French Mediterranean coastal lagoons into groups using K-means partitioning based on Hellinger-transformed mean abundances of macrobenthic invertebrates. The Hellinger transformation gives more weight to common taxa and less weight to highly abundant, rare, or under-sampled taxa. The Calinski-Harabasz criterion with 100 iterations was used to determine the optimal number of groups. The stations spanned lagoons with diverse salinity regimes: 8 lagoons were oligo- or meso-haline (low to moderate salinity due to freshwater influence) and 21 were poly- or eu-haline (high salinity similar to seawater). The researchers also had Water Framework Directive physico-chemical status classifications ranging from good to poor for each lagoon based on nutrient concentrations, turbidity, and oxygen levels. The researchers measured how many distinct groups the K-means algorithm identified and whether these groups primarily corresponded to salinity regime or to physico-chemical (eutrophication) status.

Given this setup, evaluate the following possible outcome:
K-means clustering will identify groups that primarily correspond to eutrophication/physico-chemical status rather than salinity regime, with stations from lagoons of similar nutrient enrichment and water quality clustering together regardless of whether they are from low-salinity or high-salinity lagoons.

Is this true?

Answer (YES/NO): YES